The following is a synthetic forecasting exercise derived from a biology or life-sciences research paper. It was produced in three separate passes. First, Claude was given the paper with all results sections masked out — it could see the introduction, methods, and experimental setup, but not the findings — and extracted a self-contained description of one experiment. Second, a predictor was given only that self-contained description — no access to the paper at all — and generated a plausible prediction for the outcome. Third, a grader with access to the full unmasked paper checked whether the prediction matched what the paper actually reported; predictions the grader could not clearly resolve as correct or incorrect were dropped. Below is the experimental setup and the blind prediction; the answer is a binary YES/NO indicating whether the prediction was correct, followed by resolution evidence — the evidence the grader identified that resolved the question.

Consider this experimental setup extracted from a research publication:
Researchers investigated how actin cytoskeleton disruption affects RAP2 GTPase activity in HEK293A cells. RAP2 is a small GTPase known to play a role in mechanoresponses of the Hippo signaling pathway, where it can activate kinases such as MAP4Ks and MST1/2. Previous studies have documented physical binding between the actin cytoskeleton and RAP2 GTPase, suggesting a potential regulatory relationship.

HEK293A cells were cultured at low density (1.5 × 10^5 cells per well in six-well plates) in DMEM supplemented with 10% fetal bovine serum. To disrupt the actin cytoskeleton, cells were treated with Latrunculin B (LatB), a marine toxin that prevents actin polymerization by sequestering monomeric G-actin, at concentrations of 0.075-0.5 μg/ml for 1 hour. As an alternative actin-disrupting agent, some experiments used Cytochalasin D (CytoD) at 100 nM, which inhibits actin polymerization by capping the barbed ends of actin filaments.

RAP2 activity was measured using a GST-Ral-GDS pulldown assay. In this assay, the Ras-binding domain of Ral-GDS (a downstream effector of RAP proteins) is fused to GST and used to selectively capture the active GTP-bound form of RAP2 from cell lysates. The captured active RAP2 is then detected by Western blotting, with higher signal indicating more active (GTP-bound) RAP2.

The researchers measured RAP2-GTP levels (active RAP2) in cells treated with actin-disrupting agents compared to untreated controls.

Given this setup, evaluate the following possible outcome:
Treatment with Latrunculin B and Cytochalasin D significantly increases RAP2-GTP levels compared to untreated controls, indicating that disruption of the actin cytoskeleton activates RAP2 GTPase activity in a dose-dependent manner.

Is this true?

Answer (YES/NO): NO